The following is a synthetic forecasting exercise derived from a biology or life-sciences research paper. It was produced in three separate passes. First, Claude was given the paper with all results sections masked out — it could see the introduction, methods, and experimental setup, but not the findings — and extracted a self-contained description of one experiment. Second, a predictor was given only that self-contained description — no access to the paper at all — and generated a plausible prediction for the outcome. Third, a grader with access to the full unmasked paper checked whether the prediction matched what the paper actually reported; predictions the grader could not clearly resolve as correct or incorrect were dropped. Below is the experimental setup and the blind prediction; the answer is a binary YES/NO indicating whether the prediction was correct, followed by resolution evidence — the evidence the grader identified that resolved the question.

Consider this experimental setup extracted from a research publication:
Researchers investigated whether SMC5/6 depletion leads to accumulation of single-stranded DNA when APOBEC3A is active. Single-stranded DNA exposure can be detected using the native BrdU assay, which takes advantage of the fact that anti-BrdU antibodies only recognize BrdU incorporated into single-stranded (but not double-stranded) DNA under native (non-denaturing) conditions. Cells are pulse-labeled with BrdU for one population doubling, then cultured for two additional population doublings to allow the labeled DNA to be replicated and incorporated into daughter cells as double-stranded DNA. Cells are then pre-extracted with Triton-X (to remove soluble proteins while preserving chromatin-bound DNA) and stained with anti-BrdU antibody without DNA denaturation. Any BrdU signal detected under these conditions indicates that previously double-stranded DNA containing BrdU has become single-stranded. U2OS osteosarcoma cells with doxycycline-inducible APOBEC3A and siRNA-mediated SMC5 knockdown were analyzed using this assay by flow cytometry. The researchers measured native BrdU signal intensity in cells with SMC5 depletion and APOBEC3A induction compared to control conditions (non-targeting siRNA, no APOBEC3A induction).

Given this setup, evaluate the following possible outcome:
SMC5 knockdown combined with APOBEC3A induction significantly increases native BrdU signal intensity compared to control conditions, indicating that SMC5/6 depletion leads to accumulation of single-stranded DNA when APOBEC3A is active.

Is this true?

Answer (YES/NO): NO